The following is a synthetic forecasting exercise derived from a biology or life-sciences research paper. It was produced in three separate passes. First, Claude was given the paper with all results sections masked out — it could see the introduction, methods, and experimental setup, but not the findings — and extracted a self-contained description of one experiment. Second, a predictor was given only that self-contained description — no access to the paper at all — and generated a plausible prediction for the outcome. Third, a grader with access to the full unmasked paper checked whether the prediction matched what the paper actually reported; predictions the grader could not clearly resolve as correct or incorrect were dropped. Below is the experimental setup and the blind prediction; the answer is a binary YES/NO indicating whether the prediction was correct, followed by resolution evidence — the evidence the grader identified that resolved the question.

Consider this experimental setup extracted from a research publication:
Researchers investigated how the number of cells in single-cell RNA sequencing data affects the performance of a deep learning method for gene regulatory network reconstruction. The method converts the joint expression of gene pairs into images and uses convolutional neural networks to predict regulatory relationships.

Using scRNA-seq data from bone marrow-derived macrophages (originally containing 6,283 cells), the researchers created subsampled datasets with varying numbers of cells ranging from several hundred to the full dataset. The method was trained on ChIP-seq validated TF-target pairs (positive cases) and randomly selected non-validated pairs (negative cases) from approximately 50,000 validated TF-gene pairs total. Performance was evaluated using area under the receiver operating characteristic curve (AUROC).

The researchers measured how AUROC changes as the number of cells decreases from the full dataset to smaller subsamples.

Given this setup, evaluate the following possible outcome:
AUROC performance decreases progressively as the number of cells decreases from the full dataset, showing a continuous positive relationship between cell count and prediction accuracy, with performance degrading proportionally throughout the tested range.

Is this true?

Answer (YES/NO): NO